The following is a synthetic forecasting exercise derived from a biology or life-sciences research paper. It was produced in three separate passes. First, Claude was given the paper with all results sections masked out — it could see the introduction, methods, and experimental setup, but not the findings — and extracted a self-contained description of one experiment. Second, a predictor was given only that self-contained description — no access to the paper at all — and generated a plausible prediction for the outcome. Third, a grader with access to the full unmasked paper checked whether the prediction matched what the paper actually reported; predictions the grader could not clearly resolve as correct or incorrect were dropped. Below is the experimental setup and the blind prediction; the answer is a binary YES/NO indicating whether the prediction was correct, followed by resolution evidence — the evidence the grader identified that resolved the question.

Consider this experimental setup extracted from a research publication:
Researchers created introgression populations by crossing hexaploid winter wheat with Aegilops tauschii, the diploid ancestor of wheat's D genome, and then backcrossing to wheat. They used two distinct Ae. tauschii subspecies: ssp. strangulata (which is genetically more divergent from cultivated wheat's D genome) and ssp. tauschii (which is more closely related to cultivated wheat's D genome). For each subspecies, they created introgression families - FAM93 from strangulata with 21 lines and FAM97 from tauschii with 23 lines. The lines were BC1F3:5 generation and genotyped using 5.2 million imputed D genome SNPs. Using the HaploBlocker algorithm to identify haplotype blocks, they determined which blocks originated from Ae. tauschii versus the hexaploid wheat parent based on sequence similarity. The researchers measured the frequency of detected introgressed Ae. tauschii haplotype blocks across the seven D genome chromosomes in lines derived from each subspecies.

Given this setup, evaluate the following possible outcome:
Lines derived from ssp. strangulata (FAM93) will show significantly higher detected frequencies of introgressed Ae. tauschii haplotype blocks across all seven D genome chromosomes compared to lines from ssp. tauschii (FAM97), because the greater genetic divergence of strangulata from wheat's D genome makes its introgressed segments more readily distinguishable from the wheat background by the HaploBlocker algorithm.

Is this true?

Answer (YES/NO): NO